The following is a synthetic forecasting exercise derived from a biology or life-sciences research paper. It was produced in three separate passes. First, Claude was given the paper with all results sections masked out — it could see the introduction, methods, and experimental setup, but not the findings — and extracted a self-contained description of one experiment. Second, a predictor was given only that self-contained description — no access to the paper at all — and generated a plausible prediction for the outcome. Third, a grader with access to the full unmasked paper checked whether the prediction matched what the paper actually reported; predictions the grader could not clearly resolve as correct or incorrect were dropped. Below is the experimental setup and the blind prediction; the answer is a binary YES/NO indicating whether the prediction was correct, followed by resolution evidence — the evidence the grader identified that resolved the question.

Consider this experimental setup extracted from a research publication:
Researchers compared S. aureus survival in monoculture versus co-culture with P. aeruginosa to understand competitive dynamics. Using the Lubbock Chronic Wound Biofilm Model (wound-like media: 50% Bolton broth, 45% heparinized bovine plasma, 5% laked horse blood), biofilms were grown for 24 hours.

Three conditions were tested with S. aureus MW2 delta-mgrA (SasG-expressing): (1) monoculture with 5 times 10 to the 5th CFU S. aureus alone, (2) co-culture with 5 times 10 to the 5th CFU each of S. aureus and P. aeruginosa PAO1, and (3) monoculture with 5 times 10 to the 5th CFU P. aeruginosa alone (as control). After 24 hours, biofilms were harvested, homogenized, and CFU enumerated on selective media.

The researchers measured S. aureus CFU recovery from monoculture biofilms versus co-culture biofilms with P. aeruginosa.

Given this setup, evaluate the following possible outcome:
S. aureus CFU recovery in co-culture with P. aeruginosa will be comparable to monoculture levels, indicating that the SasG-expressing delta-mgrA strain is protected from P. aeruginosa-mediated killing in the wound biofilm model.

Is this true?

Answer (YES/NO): YES